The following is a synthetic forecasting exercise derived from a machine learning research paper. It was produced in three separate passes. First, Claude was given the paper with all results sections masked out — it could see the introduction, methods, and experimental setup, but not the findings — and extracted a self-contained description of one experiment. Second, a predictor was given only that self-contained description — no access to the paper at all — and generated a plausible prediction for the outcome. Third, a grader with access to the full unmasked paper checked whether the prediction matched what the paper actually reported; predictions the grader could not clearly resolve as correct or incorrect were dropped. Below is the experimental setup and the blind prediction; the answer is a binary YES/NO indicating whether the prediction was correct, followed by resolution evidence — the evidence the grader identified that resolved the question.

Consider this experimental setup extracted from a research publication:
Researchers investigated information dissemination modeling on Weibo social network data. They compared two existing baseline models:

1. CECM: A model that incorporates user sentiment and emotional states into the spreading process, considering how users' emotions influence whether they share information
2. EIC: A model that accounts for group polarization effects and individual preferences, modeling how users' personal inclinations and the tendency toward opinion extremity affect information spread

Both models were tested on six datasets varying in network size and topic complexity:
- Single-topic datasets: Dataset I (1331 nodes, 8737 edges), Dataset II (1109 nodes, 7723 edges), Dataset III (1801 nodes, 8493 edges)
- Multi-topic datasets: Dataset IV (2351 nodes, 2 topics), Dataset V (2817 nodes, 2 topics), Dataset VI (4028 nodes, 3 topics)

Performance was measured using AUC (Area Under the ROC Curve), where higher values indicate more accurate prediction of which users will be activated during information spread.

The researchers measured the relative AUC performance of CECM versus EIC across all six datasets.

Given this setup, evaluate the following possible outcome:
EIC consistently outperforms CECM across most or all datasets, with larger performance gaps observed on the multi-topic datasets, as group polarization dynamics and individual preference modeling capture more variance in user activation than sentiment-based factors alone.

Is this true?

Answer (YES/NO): NO